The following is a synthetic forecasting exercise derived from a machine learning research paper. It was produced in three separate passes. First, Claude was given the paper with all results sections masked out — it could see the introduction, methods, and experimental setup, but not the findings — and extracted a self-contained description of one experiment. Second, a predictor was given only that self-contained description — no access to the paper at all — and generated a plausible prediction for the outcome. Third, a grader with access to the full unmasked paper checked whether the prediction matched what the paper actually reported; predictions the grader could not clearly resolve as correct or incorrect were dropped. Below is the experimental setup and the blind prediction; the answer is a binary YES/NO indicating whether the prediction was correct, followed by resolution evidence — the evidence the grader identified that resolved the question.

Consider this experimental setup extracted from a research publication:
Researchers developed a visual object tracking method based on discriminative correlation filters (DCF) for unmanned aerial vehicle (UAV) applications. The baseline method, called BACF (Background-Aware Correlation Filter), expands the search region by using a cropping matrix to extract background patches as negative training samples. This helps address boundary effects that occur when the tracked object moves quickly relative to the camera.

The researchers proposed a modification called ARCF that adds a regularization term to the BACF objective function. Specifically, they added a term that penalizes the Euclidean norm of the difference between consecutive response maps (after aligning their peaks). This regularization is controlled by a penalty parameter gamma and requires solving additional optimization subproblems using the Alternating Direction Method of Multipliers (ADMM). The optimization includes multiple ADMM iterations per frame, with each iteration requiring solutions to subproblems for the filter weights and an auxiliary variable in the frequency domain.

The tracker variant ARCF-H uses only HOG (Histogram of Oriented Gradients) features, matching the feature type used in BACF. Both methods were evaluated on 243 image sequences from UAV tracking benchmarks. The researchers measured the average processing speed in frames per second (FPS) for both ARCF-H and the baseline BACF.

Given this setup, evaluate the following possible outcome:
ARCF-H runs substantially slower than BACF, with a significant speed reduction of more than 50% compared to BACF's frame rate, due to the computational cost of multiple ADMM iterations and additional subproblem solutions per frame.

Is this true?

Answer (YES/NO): NO